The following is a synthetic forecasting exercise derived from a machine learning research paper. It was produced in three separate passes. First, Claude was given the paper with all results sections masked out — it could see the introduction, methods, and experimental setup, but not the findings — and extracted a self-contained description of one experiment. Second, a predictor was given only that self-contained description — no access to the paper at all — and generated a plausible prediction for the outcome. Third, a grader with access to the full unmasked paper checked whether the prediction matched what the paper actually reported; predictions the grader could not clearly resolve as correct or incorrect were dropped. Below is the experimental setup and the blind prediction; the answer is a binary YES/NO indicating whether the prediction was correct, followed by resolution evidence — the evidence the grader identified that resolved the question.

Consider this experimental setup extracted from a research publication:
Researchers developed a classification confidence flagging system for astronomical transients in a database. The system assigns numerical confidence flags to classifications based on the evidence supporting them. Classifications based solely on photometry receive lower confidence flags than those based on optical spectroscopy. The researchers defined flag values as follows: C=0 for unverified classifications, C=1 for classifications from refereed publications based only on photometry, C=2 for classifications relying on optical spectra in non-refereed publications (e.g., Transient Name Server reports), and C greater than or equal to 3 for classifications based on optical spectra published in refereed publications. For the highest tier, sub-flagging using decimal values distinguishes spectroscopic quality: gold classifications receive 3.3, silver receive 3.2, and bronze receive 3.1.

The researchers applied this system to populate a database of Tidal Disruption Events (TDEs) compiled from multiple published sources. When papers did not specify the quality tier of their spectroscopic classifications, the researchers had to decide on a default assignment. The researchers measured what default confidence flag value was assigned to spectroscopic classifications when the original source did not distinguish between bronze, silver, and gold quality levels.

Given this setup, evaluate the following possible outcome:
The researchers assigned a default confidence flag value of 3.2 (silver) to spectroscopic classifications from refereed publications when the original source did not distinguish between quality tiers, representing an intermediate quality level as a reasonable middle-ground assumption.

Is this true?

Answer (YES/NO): NO